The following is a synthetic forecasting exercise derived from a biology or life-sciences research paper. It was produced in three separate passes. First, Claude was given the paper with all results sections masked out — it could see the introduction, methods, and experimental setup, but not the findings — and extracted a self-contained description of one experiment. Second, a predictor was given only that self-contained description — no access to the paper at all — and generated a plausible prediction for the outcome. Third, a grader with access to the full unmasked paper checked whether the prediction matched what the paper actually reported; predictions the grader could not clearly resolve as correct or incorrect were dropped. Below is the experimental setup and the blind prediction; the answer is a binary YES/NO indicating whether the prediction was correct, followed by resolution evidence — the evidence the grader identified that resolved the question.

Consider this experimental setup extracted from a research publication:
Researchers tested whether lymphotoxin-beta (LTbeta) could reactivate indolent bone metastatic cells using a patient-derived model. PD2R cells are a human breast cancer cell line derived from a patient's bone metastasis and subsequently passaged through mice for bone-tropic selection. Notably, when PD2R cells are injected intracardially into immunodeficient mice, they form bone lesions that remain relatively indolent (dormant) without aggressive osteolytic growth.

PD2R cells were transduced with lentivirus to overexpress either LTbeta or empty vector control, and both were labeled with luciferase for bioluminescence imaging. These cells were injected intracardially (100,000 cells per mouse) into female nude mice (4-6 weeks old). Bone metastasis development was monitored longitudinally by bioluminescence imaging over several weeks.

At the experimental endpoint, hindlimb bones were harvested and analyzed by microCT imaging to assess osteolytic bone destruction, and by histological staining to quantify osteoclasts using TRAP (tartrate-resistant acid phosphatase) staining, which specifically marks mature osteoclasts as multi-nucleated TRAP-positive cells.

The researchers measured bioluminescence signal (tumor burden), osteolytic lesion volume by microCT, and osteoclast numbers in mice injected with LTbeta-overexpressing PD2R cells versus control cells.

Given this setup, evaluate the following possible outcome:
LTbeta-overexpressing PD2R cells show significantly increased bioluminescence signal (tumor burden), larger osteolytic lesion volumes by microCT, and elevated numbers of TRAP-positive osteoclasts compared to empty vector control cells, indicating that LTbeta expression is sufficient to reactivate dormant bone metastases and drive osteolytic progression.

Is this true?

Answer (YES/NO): YES